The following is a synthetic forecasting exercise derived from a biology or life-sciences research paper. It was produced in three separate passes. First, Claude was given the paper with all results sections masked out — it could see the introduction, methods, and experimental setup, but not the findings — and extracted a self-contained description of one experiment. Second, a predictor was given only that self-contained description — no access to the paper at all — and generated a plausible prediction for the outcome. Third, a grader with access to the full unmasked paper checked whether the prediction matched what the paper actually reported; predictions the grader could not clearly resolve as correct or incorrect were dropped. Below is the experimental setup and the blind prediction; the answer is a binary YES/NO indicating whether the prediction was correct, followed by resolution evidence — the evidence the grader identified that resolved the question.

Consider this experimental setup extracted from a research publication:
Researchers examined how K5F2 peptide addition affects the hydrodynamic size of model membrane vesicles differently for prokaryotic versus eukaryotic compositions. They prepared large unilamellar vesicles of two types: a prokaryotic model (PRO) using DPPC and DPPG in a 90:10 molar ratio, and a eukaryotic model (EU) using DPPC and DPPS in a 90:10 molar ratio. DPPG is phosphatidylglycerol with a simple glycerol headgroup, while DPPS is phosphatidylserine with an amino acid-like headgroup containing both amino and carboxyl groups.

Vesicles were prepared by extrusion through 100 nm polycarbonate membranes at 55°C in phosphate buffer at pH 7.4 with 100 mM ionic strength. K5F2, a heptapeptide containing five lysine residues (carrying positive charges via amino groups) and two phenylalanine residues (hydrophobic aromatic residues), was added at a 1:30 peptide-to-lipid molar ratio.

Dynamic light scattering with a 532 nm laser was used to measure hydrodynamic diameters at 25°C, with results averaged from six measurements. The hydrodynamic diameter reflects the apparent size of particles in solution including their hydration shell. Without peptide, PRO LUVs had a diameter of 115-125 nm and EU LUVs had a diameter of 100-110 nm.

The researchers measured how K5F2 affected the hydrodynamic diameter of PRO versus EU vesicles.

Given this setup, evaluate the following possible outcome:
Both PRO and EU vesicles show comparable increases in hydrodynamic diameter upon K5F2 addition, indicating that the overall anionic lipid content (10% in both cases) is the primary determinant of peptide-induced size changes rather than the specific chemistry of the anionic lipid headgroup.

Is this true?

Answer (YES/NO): NO